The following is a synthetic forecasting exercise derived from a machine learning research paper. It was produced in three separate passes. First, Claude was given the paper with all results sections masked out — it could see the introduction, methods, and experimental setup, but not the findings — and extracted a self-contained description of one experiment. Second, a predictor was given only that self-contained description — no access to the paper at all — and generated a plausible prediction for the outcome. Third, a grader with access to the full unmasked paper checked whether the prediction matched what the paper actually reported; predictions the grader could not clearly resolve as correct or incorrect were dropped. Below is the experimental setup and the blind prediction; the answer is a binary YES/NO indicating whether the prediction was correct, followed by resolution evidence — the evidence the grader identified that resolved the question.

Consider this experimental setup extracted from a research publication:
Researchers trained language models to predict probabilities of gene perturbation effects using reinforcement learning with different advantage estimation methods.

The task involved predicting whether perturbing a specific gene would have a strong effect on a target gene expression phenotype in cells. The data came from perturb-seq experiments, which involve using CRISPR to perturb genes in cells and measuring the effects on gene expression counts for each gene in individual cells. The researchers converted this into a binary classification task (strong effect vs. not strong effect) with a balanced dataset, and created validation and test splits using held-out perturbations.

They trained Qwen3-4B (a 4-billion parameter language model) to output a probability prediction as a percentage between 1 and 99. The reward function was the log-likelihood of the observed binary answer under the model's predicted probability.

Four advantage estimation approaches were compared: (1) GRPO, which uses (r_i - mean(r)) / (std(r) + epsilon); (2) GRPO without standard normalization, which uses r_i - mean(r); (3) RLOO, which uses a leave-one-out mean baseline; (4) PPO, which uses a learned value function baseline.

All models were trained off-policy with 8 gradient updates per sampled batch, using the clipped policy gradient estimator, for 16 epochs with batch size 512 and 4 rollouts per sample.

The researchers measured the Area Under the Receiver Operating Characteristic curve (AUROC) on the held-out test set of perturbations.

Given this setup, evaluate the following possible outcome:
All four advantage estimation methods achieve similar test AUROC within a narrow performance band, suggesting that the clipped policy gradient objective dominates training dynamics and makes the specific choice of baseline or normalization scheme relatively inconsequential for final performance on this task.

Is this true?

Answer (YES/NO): NO